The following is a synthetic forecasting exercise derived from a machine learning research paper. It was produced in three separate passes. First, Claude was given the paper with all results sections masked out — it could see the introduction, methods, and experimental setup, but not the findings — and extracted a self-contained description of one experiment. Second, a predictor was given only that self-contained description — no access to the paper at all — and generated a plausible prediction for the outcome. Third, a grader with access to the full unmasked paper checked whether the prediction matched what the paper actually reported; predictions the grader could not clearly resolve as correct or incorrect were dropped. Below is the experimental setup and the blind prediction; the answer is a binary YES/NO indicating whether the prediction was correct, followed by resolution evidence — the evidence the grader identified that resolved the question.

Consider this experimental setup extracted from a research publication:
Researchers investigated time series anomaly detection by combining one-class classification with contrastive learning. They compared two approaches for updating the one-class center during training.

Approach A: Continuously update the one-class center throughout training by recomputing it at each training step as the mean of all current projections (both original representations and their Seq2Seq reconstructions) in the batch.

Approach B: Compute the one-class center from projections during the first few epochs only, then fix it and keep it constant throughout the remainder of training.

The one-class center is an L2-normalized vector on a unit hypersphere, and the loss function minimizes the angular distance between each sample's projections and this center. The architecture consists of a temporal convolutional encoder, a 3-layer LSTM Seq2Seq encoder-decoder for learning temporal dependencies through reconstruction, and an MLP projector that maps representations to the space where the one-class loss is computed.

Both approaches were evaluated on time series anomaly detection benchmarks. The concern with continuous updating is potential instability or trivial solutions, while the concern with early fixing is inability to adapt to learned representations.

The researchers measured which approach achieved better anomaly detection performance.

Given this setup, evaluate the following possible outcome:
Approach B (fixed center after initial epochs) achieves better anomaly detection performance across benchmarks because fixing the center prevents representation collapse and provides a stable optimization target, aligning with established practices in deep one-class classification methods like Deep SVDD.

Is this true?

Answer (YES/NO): YES